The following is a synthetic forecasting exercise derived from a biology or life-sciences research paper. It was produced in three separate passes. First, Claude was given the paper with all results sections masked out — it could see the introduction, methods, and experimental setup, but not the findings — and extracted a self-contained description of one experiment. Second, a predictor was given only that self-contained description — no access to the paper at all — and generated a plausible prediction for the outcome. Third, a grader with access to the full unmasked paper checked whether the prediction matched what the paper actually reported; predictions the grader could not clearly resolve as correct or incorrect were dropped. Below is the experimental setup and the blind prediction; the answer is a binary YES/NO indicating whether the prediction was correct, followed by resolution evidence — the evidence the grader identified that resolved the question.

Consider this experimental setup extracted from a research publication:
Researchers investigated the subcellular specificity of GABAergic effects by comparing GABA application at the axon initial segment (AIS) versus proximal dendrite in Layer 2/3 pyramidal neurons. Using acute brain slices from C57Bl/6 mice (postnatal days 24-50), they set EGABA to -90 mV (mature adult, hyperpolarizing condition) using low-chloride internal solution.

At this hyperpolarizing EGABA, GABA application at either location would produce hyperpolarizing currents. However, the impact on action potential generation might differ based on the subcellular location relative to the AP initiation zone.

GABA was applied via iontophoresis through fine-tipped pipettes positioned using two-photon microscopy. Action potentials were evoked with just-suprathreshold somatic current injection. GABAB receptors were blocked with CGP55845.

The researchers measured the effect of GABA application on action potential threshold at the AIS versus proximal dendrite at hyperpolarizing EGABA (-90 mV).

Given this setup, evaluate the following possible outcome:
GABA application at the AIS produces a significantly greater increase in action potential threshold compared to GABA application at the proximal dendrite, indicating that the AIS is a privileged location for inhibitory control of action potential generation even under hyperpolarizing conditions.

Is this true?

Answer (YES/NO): YES